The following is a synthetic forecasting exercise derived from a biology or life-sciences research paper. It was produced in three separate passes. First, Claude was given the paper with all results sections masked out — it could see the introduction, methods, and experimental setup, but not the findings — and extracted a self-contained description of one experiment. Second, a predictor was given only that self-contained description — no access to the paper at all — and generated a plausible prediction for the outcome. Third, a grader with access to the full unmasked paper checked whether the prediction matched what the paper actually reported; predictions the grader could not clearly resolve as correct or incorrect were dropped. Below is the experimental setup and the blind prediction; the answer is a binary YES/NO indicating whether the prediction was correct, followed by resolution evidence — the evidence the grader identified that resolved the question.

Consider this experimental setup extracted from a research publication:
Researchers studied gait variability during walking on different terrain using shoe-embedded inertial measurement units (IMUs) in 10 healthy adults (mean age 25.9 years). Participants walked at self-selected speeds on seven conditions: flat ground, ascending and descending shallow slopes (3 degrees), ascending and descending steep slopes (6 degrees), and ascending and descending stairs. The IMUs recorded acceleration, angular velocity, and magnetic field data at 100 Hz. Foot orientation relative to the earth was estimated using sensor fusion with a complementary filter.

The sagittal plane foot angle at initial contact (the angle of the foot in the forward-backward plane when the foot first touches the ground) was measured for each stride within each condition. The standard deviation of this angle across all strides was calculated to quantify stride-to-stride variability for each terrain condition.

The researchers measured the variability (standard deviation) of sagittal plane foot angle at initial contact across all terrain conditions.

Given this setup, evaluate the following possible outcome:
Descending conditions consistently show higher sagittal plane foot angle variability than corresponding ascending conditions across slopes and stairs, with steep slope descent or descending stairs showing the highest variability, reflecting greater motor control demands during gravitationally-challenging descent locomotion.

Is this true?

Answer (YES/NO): NO